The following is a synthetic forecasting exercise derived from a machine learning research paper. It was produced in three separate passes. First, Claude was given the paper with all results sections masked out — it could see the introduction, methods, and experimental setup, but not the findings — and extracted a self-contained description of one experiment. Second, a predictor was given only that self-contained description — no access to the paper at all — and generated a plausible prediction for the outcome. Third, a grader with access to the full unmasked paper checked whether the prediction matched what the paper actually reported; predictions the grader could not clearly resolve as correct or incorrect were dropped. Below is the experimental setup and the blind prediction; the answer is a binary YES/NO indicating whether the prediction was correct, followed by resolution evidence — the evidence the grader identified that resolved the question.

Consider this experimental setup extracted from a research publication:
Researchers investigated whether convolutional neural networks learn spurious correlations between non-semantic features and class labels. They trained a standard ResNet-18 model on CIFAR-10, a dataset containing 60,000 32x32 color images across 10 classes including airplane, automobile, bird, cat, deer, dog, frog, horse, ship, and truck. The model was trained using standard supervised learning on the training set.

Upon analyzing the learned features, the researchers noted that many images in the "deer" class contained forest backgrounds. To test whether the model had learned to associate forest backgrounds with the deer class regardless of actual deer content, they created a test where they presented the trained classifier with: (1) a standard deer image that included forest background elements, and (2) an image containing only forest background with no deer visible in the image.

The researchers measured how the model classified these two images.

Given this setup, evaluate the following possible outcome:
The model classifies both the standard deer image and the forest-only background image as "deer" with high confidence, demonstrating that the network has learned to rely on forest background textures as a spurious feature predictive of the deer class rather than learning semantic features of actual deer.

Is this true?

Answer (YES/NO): YES